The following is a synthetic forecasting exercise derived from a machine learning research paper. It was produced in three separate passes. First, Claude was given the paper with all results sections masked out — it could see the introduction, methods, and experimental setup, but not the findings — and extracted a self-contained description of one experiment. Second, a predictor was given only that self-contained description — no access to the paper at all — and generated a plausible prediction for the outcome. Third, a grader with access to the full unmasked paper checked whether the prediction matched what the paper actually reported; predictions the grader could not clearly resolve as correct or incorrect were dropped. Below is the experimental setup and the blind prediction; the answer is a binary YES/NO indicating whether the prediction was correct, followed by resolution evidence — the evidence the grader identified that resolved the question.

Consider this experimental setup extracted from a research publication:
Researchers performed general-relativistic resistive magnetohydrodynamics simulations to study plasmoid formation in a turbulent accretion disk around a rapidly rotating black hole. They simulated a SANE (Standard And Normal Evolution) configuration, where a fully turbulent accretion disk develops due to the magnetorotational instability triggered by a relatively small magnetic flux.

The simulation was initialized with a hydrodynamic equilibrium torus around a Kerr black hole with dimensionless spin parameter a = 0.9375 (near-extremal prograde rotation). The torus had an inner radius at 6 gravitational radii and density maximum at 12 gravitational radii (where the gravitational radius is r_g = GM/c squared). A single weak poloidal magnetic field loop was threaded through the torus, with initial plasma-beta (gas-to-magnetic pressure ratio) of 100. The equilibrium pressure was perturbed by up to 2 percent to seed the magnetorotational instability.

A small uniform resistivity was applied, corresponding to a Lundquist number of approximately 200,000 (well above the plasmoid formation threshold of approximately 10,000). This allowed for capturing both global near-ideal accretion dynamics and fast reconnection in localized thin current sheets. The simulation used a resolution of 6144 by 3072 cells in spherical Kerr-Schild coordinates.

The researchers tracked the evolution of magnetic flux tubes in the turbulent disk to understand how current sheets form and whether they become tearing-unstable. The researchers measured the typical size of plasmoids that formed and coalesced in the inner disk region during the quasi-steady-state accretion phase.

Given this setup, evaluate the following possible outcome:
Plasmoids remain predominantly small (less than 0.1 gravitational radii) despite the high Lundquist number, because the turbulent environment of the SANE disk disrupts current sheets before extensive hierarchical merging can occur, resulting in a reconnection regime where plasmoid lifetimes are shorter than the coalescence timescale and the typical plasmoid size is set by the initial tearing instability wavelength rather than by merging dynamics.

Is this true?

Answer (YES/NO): NO